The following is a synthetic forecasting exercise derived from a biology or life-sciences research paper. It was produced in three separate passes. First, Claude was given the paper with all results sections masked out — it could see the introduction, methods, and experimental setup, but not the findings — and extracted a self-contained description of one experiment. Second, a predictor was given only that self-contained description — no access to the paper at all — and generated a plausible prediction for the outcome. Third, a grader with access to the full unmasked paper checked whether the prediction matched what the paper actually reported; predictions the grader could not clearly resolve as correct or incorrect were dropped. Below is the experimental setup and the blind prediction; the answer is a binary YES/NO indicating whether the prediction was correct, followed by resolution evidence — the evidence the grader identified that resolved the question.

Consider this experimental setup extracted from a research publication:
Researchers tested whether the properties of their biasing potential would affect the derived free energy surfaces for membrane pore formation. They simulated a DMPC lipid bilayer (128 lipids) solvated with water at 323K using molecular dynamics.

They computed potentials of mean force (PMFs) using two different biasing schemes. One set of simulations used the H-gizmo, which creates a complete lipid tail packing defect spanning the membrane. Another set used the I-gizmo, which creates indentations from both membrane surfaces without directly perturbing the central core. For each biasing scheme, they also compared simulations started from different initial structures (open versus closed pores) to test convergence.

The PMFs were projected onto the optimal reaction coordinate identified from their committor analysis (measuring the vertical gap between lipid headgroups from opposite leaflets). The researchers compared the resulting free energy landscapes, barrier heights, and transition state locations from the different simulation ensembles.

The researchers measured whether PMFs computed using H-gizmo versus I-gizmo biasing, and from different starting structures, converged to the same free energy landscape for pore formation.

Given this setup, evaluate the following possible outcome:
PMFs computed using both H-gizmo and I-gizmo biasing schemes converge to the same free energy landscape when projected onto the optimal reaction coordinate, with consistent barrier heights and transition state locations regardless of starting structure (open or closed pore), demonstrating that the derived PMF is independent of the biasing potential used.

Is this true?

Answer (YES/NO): NO